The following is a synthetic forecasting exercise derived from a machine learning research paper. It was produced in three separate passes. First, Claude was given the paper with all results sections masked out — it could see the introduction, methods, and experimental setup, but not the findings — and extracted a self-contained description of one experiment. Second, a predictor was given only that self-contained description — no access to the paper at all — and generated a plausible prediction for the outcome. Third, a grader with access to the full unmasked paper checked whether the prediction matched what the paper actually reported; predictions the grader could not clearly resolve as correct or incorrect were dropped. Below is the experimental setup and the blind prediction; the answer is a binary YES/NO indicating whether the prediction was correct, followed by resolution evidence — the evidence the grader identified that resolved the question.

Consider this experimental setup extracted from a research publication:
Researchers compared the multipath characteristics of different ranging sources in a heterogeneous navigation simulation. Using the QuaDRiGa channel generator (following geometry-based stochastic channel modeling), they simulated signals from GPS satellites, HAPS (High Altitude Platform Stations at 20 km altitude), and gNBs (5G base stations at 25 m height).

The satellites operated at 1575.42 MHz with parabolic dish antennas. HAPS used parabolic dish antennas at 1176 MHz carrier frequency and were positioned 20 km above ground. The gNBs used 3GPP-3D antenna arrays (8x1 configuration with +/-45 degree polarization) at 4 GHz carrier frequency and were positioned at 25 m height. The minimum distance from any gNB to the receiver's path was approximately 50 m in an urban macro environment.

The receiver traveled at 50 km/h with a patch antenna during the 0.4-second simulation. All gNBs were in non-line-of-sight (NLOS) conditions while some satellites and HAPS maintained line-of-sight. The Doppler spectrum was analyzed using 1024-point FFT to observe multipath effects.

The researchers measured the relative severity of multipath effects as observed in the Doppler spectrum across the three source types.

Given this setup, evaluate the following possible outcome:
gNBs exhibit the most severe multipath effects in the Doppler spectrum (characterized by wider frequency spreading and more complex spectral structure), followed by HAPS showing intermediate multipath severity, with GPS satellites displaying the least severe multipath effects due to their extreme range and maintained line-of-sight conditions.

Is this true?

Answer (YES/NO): NO